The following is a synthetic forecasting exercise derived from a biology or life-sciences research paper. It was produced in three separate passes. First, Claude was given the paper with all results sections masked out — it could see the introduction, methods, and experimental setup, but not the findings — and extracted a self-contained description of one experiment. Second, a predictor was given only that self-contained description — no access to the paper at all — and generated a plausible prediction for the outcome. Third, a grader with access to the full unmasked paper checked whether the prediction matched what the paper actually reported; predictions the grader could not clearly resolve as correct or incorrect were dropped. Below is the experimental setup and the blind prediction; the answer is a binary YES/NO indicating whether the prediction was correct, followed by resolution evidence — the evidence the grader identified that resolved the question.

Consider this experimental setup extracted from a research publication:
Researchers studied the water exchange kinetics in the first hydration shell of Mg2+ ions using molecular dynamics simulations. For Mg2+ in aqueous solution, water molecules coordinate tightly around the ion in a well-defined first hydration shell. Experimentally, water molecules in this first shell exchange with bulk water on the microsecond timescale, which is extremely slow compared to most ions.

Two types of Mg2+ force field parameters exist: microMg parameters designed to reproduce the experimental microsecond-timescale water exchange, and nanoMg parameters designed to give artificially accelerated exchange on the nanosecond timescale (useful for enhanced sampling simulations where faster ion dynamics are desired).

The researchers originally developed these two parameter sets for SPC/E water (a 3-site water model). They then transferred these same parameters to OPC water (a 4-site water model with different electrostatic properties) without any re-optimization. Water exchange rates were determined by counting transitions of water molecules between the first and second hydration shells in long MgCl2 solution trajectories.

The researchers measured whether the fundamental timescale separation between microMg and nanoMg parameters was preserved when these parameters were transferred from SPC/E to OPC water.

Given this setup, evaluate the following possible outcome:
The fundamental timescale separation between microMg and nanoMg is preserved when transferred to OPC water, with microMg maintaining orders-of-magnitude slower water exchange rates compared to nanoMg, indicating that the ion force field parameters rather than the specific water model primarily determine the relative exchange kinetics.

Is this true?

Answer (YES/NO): YES